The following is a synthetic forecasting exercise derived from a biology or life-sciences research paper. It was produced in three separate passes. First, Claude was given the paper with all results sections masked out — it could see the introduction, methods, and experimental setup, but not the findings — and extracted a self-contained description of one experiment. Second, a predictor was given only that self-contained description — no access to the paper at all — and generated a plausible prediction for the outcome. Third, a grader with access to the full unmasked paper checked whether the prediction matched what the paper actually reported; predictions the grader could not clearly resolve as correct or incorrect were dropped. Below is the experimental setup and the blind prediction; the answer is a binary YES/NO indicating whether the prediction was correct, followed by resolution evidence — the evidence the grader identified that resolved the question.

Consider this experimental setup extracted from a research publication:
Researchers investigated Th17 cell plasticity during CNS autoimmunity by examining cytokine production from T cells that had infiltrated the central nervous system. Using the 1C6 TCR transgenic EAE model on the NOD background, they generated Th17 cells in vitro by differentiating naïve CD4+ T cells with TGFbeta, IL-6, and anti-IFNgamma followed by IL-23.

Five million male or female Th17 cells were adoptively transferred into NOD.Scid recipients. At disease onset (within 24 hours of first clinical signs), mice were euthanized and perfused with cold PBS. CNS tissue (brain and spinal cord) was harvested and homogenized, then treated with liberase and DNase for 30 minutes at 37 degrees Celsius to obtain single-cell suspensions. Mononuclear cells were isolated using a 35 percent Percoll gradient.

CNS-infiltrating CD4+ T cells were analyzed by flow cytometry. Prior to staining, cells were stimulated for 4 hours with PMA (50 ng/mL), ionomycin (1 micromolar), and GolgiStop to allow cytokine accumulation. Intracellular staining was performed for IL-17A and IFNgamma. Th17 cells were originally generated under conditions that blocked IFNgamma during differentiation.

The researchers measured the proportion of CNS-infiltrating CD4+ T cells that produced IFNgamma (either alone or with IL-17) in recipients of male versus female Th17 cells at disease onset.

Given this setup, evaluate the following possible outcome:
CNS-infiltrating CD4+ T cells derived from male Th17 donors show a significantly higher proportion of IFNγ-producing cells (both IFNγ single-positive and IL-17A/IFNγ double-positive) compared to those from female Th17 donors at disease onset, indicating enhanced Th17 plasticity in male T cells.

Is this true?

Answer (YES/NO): NO